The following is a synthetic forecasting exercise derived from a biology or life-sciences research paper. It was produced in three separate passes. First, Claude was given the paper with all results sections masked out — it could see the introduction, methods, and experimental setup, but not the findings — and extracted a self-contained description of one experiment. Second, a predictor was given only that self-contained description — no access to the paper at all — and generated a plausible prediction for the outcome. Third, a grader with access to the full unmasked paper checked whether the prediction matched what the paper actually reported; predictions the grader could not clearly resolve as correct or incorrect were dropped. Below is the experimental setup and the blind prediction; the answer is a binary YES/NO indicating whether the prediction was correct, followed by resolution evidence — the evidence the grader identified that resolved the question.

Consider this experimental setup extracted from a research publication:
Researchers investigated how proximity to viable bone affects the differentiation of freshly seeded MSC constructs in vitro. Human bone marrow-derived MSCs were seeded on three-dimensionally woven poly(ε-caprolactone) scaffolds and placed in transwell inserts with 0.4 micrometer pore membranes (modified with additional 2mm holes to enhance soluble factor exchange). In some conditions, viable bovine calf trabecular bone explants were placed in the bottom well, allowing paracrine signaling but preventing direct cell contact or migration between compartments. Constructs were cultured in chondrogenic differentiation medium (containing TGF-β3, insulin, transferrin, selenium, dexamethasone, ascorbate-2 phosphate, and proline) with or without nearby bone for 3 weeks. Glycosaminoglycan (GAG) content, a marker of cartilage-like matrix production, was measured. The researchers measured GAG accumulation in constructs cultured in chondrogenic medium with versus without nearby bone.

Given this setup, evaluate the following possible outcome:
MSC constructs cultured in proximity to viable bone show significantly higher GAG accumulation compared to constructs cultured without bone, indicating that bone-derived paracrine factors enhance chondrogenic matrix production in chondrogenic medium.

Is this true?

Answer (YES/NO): NO